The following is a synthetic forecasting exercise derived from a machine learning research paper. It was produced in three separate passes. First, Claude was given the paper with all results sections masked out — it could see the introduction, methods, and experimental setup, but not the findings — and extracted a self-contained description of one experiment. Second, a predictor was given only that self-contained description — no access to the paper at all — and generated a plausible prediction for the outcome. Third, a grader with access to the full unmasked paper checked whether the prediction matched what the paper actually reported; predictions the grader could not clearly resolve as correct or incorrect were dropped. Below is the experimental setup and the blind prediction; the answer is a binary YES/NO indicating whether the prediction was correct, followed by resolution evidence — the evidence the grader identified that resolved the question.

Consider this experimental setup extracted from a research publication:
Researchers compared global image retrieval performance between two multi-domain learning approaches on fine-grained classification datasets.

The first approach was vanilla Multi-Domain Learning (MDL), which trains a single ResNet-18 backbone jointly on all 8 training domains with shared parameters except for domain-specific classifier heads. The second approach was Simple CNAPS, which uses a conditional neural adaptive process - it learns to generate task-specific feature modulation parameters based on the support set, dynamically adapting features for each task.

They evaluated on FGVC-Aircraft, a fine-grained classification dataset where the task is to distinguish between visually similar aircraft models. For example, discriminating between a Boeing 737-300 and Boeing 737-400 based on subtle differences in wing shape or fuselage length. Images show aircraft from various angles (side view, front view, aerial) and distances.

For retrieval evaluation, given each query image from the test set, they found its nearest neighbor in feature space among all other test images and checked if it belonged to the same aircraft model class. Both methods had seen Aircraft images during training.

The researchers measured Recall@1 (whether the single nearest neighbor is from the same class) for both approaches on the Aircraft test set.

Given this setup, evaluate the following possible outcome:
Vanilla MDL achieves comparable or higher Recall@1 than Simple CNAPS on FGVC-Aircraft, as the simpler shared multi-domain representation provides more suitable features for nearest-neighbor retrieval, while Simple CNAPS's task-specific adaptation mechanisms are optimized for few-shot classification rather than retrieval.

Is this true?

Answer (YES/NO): YES